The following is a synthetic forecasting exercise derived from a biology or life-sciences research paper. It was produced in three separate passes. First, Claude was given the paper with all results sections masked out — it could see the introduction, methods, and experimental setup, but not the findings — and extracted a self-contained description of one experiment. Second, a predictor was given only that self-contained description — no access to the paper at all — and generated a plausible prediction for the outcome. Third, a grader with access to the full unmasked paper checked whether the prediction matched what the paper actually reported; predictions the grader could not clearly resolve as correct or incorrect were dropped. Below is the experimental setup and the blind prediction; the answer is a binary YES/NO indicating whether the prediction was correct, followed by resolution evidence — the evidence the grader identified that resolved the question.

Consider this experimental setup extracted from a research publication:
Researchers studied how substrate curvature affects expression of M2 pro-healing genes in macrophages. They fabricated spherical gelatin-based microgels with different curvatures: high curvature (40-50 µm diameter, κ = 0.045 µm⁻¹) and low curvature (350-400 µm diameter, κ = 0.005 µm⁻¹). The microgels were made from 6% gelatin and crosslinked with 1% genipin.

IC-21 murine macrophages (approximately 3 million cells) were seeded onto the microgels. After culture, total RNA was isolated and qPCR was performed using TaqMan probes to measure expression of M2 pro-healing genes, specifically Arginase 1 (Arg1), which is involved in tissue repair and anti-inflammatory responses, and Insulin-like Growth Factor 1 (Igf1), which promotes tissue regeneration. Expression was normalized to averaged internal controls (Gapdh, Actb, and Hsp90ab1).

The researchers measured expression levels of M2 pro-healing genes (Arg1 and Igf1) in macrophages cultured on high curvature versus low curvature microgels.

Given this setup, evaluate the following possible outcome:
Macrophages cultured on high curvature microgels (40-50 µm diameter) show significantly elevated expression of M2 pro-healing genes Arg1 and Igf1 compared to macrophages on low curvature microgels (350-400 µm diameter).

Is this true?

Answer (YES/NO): NO